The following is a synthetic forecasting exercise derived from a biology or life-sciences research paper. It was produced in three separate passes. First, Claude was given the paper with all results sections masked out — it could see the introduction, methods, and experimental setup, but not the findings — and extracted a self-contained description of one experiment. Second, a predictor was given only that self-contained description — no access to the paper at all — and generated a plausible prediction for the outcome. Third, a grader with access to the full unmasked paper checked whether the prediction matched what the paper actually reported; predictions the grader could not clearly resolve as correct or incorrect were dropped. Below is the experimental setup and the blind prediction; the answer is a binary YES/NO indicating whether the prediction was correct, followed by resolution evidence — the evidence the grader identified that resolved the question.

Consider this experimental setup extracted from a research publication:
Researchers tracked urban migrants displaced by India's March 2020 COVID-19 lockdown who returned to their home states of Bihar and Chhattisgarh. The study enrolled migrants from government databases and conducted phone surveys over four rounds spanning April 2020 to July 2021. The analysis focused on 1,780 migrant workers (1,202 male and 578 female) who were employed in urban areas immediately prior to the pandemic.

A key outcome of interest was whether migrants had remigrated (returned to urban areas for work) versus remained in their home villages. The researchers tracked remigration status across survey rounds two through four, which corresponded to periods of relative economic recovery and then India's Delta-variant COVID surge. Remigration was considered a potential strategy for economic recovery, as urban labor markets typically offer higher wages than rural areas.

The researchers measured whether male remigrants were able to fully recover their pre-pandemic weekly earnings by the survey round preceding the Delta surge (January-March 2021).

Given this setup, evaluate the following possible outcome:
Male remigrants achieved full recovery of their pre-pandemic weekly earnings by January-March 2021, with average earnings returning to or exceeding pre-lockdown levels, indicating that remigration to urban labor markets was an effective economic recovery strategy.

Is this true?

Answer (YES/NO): YES